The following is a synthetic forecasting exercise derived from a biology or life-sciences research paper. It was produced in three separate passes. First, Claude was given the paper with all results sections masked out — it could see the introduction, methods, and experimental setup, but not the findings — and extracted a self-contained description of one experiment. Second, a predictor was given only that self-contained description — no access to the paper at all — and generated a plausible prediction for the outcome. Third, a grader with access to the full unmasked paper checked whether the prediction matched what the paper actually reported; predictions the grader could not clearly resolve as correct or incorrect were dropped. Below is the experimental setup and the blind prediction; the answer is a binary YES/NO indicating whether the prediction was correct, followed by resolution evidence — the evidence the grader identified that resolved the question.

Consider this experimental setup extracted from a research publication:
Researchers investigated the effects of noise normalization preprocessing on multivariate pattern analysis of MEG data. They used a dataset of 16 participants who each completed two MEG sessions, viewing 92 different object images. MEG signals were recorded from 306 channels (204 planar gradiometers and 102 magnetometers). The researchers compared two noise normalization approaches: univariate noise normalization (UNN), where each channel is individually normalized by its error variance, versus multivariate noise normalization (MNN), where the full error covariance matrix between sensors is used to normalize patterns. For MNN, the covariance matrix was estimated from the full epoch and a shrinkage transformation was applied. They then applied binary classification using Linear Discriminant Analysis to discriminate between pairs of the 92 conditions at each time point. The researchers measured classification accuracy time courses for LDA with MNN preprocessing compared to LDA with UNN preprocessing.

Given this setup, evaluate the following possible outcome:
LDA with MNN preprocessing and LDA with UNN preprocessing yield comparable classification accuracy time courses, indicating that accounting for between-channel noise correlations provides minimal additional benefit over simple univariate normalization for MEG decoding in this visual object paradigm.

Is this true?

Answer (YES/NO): NO